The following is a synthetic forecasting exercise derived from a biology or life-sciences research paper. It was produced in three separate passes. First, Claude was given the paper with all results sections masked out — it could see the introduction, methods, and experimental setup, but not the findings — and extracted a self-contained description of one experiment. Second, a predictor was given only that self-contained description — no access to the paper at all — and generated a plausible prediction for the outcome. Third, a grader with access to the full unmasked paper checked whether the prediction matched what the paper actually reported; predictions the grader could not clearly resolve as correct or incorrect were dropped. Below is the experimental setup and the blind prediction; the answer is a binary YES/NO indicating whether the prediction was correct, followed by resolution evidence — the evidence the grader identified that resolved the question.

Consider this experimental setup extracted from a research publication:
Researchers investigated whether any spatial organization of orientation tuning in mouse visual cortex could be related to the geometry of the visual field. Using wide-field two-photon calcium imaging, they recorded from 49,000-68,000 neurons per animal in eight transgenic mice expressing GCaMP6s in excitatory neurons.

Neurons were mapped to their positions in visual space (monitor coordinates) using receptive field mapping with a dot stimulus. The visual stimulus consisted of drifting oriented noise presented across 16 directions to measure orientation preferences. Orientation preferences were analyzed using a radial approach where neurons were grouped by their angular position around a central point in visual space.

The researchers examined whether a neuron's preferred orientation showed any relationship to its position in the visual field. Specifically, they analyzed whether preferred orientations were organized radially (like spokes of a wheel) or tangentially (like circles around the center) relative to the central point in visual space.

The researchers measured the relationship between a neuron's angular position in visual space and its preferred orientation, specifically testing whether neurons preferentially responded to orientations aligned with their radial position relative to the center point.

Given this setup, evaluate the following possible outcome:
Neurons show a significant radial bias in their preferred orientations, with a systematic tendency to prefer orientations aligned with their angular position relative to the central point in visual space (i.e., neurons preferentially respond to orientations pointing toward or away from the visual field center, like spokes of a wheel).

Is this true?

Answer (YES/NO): YES